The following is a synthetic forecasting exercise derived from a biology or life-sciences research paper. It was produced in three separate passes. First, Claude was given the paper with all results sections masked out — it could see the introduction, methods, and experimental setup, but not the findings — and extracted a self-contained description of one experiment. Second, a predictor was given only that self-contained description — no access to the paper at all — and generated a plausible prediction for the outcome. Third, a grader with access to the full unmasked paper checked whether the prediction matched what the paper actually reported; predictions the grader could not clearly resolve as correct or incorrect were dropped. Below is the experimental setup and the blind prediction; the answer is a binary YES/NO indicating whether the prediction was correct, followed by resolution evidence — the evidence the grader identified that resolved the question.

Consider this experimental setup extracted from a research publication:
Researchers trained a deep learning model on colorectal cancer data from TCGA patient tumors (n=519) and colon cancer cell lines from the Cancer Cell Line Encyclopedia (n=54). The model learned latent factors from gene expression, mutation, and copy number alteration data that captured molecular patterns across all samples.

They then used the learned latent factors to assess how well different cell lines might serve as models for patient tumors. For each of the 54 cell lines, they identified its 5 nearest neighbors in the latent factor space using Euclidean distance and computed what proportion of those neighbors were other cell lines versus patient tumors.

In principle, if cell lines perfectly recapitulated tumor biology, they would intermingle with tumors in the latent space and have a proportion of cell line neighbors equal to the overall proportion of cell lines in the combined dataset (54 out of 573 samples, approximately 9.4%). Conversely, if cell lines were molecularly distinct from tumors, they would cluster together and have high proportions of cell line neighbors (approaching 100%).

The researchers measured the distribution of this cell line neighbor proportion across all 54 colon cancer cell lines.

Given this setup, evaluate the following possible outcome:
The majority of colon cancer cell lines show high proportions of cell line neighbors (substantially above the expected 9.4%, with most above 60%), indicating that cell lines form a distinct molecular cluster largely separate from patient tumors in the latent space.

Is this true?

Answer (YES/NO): NO